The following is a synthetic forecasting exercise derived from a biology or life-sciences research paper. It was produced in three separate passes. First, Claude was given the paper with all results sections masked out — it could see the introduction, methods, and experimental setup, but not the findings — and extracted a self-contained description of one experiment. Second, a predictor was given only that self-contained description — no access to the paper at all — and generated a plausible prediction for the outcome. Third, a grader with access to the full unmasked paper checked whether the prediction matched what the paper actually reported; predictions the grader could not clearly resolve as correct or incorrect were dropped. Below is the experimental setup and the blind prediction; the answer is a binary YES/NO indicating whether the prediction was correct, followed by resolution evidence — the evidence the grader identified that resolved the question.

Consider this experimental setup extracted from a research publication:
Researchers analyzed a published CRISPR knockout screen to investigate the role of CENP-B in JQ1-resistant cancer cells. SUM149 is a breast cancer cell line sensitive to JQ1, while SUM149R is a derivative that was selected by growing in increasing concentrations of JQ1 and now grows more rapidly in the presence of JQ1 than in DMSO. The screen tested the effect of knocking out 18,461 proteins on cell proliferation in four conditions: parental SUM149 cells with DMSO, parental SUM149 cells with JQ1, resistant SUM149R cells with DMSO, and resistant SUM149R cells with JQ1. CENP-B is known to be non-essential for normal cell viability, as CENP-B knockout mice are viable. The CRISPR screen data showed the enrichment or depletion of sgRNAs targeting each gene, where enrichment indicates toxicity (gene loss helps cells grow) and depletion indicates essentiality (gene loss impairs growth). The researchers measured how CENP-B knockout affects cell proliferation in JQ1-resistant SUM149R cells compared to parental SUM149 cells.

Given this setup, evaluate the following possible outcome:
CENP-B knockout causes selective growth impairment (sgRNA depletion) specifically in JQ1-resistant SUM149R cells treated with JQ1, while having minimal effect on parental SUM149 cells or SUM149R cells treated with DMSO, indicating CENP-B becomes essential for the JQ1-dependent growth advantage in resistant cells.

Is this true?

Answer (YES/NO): NO